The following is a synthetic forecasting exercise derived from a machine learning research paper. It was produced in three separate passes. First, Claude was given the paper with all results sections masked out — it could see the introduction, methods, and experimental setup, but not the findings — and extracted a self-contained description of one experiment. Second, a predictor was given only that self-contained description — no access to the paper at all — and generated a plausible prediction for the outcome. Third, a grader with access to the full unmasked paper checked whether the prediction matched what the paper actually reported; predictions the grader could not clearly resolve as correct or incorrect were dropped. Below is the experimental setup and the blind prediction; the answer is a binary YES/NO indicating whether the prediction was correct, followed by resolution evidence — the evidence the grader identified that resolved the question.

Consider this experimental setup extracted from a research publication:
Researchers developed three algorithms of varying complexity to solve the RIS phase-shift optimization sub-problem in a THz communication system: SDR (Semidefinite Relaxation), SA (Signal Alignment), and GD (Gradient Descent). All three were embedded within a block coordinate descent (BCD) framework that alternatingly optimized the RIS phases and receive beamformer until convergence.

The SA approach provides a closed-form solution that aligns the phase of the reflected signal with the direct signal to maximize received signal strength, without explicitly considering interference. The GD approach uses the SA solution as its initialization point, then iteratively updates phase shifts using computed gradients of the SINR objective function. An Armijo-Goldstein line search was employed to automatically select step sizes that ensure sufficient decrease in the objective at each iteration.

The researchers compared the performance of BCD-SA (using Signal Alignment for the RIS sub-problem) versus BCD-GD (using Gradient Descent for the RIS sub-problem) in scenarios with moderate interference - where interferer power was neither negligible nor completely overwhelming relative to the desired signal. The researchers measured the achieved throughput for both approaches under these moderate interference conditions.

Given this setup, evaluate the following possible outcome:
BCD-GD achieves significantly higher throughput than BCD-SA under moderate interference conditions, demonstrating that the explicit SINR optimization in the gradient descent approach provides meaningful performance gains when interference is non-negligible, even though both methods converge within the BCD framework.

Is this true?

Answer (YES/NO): NO